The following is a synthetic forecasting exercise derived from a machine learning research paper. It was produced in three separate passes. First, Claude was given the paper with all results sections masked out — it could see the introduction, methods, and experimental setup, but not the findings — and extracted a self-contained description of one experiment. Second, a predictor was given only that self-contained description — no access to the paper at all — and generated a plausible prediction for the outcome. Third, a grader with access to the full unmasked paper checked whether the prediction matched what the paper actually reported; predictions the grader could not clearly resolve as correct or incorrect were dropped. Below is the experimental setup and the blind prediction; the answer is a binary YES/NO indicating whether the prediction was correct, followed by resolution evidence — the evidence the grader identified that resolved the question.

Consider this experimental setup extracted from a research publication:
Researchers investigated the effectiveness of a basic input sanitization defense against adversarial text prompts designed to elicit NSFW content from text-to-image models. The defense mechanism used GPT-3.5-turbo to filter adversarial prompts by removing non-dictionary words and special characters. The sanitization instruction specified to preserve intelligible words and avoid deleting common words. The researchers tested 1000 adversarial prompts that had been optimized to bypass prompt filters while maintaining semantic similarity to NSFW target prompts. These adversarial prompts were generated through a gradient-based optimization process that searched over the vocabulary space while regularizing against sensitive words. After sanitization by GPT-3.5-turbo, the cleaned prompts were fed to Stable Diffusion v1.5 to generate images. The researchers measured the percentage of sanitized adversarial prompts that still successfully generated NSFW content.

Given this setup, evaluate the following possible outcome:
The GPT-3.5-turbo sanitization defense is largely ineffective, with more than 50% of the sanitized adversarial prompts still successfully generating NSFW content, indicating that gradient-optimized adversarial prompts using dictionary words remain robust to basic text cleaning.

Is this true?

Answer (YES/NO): YES